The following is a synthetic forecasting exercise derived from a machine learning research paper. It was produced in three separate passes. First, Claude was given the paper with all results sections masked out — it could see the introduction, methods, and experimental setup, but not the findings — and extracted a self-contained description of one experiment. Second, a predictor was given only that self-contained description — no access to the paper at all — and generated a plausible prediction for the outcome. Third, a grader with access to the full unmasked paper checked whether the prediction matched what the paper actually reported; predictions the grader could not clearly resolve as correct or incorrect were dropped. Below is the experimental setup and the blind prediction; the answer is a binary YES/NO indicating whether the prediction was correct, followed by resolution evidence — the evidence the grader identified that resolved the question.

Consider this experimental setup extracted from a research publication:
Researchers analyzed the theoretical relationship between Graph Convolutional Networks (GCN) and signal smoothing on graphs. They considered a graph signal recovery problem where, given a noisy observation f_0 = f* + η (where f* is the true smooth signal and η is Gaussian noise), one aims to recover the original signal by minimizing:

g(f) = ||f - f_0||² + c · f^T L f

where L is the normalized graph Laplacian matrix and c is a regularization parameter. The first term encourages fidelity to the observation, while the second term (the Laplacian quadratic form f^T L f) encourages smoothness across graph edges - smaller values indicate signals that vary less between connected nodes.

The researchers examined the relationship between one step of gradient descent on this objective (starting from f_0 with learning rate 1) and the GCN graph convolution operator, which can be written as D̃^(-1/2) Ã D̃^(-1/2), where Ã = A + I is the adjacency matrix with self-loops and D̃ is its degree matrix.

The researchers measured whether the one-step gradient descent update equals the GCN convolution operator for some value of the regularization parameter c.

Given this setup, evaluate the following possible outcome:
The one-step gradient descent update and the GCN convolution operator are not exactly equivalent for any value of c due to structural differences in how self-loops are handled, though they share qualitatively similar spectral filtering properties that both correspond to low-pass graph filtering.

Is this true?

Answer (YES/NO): NO